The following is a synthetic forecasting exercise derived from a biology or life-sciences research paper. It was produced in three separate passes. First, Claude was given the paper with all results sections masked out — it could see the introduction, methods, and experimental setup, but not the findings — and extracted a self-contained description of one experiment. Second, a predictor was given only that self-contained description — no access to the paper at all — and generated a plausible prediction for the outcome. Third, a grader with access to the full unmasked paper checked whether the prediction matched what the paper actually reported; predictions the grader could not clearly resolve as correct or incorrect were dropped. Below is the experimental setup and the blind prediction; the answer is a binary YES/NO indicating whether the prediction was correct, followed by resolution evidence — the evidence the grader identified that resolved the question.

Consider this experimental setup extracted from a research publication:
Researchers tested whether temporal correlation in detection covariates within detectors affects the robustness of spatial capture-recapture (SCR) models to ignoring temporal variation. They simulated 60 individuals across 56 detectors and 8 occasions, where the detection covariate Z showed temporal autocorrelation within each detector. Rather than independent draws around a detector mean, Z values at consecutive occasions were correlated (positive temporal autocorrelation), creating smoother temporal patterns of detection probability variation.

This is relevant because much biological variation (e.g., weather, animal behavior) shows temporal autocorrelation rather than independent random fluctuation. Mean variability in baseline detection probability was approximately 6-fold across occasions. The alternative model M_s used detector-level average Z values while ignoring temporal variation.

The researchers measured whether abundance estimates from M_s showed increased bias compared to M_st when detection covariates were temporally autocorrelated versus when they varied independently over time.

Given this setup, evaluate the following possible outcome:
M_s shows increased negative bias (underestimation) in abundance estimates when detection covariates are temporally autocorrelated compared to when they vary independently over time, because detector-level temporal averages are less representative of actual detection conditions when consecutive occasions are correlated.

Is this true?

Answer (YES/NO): NO